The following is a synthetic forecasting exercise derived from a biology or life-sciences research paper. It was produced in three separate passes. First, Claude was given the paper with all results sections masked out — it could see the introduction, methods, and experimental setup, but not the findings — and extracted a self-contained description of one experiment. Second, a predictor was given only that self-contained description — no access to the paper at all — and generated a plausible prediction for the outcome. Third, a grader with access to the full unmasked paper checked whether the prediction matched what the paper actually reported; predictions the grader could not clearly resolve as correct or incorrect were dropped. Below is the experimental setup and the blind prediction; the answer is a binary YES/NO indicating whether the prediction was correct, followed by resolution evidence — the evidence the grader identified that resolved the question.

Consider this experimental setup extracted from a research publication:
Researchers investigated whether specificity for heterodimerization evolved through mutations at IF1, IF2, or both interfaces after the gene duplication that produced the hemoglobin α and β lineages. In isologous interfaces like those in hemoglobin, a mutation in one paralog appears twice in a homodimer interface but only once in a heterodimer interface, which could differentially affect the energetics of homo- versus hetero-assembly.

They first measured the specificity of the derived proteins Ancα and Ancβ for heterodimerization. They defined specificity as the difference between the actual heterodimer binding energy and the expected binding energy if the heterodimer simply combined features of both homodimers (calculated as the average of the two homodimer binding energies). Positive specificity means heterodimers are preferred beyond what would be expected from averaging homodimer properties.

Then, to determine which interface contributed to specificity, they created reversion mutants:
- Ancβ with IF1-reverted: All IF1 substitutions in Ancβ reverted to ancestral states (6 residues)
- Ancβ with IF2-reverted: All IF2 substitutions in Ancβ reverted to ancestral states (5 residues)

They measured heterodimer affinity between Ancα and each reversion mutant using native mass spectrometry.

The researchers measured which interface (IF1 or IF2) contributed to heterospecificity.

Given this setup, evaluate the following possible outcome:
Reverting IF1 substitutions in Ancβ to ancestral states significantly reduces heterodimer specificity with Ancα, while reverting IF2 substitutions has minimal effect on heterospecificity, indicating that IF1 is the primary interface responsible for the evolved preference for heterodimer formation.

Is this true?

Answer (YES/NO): NO